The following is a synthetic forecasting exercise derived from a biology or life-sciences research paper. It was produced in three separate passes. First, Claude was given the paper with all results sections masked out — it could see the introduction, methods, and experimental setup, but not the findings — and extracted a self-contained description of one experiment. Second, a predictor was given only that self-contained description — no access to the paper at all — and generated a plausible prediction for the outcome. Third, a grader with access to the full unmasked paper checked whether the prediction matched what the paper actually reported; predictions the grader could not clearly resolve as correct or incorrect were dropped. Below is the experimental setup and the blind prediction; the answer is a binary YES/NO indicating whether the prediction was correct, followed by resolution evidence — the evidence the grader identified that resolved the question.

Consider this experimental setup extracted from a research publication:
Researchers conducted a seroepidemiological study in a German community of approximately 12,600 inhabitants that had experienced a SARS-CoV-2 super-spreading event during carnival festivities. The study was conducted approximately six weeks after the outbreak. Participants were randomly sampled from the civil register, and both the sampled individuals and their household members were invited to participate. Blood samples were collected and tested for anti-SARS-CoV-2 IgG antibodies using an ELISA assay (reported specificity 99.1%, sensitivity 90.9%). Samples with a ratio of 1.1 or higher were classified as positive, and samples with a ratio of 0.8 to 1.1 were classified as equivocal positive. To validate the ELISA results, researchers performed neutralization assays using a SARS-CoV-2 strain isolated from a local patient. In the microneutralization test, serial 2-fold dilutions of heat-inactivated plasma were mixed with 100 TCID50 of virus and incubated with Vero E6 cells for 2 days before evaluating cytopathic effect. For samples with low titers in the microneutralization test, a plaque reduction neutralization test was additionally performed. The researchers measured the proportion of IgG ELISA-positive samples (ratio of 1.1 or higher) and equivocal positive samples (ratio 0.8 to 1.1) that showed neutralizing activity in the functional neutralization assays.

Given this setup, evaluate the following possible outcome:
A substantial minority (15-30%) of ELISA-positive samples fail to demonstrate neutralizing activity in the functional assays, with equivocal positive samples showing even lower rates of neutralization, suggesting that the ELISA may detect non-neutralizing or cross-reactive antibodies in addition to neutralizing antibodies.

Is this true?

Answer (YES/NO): NO